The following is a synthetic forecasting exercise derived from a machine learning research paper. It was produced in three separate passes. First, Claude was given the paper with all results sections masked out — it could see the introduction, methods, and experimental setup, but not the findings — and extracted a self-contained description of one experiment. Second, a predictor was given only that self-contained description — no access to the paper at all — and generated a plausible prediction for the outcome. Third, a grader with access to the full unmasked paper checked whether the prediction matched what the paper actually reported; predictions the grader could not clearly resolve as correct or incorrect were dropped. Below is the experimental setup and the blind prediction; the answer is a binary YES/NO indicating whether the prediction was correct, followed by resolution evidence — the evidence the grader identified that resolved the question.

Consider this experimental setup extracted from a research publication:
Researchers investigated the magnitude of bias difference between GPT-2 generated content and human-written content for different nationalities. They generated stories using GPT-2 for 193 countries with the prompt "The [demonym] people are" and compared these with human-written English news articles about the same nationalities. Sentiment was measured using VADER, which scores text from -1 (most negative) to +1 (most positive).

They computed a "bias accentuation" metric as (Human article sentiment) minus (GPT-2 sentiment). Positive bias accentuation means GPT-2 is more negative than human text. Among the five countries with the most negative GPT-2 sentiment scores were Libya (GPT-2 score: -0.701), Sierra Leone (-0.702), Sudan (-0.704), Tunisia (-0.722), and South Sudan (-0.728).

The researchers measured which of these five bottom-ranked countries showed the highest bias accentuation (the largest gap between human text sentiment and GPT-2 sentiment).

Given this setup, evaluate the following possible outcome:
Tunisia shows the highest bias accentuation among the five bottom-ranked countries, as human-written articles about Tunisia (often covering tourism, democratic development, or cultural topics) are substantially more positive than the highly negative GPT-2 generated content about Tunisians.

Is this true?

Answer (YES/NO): NO